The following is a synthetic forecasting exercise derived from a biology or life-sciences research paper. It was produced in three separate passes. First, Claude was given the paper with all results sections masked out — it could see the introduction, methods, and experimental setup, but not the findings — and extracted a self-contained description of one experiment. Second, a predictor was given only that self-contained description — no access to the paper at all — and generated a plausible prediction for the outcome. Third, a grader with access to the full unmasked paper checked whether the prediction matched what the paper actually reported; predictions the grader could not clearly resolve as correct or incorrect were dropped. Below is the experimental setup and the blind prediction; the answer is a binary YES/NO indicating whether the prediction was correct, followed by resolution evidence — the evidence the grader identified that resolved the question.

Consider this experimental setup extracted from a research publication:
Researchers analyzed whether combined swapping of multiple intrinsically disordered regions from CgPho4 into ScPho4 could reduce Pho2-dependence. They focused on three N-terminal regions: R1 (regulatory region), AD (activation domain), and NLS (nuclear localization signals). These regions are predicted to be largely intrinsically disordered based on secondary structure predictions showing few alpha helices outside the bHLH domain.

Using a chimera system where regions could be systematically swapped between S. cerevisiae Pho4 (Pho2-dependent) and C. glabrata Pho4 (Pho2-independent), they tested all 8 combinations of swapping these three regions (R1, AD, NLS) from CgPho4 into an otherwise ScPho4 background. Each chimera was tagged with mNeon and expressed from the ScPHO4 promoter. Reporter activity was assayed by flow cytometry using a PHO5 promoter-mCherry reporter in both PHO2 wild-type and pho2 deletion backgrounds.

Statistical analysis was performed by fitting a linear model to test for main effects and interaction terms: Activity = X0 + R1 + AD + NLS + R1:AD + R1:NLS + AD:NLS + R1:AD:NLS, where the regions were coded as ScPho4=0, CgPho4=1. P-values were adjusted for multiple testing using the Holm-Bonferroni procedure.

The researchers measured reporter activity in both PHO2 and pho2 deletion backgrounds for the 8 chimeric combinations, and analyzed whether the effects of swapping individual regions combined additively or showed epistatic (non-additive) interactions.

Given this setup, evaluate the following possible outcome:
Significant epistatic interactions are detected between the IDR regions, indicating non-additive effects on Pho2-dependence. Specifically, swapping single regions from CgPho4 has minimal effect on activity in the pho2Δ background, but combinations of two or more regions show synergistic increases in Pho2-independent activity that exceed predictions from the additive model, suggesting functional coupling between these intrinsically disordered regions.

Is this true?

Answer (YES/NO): NO